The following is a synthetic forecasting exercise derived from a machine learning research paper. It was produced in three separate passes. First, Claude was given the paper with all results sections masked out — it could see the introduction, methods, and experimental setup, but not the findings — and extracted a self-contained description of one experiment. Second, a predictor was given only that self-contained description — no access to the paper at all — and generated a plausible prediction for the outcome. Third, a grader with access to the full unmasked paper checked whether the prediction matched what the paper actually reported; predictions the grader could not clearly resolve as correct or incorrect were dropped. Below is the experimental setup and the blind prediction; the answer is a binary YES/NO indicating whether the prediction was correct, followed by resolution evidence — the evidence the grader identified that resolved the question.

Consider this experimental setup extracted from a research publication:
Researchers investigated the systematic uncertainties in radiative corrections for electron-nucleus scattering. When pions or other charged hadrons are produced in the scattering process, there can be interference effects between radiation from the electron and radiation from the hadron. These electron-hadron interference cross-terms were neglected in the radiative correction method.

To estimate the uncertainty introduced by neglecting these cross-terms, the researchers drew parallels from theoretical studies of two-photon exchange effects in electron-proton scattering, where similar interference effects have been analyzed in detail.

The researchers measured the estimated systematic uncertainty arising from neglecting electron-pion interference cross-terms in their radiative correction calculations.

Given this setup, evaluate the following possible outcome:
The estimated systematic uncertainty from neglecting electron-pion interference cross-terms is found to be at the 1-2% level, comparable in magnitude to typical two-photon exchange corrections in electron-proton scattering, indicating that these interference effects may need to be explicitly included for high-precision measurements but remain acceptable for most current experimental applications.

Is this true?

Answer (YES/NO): NO